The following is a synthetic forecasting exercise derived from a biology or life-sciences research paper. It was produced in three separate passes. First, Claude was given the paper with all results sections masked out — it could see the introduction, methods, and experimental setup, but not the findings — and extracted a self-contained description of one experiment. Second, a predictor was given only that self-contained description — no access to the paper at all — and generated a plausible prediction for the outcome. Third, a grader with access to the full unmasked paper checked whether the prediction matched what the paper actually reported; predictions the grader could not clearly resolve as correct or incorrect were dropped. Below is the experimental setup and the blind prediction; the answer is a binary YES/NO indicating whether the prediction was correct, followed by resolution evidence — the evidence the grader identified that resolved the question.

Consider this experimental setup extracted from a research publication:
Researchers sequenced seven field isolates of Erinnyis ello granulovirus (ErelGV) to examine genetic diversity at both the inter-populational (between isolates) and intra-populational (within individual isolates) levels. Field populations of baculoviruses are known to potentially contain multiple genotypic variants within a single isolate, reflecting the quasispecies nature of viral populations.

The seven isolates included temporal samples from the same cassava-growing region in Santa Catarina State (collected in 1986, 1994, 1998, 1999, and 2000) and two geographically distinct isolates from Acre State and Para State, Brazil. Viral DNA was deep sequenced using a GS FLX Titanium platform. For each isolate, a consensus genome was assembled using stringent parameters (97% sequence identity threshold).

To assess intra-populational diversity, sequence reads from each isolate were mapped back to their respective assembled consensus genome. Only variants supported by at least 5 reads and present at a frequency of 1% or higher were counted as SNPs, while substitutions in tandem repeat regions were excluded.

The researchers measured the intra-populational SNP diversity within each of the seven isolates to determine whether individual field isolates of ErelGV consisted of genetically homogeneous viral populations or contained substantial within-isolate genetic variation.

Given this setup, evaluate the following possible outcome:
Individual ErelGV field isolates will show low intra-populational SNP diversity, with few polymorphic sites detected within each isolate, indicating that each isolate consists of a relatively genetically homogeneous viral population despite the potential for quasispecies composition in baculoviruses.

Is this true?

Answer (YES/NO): NO